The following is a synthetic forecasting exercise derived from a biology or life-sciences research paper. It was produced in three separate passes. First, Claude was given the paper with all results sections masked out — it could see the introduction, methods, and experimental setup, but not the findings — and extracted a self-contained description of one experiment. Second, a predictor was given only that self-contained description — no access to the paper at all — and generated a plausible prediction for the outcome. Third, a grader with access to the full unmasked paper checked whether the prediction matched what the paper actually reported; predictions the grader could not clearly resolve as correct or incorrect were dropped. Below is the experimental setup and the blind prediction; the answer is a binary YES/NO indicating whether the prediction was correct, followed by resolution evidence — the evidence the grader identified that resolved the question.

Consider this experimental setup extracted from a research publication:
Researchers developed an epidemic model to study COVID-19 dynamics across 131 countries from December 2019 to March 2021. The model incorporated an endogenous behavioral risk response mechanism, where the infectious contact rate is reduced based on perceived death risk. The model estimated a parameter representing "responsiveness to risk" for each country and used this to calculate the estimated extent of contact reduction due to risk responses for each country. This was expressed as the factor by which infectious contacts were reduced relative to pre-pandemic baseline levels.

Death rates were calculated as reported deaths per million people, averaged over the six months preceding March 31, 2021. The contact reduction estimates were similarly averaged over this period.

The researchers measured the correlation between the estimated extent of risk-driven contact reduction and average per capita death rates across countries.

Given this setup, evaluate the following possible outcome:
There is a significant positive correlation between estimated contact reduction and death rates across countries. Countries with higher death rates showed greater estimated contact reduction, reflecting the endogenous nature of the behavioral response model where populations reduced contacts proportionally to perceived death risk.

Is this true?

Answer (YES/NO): NO